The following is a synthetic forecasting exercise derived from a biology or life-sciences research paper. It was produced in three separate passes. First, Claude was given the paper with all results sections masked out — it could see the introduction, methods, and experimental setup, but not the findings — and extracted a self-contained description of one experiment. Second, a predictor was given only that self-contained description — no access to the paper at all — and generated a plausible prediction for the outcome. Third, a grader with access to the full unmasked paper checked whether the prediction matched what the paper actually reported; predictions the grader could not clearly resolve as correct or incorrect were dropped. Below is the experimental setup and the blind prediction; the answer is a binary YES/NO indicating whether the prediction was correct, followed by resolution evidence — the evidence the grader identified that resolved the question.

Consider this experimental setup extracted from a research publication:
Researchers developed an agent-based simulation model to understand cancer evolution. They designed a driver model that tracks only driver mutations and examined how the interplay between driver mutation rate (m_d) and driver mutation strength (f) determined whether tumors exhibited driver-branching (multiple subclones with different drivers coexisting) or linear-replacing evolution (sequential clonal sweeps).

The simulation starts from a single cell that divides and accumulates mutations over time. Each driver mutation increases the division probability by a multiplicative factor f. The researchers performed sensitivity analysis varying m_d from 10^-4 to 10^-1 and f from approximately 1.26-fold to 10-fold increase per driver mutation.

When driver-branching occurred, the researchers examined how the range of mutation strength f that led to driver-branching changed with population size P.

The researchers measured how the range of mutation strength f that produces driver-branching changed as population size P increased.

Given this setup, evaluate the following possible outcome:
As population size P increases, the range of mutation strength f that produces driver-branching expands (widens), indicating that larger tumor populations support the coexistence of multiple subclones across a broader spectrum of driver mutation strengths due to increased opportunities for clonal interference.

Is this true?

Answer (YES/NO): NO